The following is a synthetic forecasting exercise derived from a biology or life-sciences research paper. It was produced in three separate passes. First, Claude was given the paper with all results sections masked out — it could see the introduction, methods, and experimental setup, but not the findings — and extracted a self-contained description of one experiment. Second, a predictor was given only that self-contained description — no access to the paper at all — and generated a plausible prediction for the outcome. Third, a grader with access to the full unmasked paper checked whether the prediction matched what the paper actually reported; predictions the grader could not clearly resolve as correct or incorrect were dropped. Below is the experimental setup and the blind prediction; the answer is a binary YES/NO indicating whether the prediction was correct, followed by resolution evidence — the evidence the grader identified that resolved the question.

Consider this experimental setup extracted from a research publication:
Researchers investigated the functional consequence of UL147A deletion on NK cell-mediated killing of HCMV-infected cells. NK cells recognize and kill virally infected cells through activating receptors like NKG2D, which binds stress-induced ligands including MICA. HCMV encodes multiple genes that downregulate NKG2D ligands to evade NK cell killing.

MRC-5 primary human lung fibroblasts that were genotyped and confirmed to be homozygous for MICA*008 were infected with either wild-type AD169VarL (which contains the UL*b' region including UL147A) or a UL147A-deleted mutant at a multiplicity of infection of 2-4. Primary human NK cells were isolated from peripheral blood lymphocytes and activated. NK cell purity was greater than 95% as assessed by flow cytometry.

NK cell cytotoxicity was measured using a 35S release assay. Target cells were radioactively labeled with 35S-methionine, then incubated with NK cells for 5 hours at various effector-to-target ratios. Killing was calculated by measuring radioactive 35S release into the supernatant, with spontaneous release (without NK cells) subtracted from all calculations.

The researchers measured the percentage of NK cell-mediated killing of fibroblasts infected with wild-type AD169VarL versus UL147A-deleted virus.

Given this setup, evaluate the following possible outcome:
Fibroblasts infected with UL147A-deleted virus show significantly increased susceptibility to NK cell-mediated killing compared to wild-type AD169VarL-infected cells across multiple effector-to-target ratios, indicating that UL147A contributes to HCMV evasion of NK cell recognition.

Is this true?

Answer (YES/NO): YES